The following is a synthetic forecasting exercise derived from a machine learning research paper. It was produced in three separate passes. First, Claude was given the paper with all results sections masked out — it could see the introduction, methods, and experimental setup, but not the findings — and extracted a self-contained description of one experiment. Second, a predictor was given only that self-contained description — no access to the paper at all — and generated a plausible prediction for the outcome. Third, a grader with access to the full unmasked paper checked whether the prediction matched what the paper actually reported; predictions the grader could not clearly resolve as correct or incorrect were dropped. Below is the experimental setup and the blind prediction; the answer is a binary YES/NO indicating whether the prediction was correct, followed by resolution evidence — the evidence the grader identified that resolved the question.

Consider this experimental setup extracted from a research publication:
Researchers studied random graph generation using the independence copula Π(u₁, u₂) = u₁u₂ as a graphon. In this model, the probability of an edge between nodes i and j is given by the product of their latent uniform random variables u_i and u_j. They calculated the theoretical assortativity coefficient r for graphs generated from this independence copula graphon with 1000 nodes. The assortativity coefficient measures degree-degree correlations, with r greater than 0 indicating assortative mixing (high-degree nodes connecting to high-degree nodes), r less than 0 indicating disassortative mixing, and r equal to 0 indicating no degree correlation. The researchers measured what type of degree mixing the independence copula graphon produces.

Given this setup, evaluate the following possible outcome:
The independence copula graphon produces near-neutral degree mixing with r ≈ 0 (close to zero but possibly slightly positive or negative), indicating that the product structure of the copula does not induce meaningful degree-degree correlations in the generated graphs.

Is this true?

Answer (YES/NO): YES